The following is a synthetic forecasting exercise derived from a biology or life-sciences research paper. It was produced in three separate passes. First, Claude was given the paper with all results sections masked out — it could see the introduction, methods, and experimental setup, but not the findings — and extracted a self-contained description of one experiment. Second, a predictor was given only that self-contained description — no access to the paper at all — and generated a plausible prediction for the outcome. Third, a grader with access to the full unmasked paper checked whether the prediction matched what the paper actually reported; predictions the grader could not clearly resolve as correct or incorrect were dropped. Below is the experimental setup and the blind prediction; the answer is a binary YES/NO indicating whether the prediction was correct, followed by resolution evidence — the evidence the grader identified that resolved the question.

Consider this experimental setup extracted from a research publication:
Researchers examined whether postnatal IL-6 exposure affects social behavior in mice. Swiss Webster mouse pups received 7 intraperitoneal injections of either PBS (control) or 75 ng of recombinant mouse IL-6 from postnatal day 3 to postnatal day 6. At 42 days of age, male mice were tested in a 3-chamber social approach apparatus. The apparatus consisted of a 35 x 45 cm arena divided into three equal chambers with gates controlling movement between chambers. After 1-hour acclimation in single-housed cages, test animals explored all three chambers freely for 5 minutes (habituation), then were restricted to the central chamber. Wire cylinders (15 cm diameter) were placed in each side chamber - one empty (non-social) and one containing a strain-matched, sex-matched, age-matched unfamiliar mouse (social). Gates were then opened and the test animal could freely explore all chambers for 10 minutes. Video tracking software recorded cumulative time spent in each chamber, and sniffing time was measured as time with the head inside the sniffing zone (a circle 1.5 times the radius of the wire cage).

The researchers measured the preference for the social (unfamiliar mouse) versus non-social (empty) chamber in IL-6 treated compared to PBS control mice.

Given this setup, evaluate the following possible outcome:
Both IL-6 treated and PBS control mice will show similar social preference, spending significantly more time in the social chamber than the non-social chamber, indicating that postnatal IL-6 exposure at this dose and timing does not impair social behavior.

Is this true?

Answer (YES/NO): NO